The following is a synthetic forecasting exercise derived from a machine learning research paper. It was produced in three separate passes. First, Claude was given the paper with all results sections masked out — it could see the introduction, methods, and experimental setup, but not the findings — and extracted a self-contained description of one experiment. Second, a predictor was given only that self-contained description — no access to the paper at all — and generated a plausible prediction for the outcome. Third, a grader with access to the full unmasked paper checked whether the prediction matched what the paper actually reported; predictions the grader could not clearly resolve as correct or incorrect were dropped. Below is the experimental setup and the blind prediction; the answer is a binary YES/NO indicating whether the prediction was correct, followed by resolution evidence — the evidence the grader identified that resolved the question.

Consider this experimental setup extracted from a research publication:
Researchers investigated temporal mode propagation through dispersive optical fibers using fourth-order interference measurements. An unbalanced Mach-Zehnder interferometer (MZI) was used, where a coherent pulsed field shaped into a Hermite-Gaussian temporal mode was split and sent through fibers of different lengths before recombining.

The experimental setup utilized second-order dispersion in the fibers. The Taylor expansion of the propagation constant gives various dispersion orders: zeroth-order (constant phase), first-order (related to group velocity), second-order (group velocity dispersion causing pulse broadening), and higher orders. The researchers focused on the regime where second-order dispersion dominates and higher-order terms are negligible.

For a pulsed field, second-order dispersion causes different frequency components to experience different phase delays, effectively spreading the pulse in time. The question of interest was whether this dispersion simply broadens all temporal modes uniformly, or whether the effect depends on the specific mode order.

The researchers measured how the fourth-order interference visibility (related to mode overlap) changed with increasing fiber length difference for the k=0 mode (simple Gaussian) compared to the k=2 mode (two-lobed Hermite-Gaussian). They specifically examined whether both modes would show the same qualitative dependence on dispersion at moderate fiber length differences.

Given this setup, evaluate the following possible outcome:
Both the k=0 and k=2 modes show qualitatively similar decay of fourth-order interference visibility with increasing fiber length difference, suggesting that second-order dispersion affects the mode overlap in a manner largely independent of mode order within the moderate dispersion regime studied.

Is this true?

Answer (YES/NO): NO